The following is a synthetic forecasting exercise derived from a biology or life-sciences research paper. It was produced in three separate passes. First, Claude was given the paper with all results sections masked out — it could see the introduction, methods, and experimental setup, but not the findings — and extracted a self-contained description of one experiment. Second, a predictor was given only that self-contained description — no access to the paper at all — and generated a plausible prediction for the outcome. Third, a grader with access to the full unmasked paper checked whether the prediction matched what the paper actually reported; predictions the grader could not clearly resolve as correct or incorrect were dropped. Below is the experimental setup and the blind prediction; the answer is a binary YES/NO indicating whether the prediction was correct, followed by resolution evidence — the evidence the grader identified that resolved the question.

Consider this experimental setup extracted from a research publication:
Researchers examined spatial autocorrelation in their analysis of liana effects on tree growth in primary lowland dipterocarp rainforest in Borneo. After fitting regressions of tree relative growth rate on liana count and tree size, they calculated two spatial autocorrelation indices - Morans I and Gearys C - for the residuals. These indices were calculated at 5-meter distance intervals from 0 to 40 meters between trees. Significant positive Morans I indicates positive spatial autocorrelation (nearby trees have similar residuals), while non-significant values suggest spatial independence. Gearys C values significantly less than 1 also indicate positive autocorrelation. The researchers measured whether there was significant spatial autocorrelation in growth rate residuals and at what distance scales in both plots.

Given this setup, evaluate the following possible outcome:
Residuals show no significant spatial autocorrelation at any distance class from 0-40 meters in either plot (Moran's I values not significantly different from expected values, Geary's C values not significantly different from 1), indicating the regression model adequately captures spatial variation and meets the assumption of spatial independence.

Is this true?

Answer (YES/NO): NO